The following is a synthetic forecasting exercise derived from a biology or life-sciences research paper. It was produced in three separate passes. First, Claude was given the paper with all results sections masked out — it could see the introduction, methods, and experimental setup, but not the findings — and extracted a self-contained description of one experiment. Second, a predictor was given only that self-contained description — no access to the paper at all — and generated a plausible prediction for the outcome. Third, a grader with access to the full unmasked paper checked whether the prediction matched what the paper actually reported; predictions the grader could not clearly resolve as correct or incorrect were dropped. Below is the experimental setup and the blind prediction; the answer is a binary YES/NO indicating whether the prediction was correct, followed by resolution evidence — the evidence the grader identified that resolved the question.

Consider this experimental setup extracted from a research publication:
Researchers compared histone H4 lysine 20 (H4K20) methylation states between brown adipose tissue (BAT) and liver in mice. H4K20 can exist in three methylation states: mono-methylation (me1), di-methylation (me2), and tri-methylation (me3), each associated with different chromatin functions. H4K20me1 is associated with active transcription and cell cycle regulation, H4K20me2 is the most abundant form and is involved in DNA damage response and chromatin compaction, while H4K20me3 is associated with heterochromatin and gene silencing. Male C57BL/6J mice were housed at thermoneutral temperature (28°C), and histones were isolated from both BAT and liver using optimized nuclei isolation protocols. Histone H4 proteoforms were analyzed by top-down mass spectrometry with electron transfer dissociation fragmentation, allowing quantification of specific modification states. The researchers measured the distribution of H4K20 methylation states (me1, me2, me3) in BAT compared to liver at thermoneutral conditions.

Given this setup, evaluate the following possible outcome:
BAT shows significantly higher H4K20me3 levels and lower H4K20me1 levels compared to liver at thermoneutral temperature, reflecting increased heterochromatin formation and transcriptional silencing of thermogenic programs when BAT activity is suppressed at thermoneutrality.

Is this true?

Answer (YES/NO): NO